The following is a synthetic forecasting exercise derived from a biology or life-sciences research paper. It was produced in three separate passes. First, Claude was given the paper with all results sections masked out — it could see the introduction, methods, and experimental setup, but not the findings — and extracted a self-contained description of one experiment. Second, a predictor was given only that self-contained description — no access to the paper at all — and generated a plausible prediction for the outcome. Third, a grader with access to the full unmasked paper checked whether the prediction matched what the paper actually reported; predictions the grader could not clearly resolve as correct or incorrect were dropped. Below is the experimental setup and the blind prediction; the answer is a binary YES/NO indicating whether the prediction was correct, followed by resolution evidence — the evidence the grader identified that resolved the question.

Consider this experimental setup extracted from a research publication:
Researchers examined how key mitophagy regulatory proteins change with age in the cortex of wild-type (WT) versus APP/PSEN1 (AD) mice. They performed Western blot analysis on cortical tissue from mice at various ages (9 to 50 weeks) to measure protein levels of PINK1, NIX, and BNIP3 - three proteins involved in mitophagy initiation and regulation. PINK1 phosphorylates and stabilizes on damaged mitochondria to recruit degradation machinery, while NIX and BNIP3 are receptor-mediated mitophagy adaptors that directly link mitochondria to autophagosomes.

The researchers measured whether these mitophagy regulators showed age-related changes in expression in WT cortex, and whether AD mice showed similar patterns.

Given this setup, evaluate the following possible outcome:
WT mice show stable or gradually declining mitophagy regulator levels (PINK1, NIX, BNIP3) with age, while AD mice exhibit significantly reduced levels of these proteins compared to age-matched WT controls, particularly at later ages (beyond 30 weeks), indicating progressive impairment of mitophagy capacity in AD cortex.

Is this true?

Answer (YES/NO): NO